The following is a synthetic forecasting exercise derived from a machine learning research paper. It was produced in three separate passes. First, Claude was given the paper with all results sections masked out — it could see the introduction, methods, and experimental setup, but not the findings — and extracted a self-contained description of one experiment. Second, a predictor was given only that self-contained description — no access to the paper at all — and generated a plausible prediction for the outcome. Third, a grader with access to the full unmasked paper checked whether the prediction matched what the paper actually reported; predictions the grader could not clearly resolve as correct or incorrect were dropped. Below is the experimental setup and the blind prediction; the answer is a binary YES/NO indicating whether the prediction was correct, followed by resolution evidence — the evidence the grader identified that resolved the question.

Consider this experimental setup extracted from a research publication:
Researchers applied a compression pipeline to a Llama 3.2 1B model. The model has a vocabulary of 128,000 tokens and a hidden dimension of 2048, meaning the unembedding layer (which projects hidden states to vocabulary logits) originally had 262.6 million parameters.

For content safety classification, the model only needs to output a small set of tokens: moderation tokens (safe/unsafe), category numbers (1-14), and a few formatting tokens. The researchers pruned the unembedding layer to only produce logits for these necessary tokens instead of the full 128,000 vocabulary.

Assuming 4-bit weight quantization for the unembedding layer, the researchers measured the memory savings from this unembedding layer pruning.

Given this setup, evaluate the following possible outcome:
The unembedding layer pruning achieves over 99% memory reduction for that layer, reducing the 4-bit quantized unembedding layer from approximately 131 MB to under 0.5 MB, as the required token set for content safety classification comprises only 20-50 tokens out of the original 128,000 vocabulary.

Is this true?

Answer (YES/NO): YES